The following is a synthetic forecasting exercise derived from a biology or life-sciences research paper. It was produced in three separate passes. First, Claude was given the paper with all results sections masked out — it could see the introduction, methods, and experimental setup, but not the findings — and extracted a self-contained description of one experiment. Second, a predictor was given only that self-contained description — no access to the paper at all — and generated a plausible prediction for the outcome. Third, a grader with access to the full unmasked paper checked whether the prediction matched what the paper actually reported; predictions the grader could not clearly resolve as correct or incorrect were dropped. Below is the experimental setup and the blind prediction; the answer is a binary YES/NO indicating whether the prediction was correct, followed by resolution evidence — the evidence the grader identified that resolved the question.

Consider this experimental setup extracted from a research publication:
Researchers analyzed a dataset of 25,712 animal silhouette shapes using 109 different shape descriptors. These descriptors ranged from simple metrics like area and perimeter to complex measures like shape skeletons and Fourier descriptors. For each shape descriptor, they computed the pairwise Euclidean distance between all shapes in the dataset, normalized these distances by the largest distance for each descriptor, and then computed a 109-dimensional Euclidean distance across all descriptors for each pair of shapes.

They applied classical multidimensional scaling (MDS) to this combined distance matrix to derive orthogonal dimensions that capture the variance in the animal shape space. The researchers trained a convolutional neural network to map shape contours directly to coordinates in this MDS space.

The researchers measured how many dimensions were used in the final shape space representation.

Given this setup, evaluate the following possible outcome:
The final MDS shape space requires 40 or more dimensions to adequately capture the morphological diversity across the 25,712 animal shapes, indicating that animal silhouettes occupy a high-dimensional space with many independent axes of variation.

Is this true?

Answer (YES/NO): NO